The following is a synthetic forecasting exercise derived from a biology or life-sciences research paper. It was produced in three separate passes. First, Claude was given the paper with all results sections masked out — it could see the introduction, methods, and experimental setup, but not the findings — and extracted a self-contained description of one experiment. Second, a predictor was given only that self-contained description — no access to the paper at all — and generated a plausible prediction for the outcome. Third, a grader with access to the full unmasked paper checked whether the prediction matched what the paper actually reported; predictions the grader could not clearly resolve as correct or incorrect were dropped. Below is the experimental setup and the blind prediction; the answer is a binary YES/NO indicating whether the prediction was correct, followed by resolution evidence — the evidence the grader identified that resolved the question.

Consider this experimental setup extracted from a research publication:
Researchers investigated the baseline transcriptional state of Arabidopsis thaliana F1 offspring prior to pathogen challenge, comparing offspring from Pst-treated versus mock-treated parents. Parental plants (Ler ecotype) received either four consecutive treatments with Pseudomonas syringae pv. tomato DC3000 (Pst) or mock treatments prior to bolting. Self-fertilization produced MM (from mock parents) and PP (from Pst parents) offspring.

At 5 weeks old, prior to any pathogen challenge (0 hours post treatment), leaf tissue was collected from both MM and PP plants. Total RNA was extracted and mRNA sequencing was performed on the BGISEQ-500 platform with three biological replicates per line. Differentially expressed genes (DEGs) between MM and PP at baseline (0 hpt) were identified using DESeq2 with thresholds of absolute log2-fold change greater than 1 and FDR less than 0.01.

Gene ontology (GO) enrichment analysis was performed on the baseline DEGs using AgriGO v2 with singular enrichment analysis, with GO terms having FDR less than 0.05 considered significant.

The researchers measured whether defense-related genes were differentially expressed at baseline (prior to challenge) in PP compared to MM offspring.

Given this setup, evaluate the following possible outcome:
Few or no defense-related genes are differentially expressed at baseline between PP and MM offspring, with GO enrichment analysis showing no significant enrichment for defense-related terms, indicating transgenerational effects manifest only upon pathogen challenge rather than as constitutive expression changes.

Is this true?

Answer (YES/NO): YES